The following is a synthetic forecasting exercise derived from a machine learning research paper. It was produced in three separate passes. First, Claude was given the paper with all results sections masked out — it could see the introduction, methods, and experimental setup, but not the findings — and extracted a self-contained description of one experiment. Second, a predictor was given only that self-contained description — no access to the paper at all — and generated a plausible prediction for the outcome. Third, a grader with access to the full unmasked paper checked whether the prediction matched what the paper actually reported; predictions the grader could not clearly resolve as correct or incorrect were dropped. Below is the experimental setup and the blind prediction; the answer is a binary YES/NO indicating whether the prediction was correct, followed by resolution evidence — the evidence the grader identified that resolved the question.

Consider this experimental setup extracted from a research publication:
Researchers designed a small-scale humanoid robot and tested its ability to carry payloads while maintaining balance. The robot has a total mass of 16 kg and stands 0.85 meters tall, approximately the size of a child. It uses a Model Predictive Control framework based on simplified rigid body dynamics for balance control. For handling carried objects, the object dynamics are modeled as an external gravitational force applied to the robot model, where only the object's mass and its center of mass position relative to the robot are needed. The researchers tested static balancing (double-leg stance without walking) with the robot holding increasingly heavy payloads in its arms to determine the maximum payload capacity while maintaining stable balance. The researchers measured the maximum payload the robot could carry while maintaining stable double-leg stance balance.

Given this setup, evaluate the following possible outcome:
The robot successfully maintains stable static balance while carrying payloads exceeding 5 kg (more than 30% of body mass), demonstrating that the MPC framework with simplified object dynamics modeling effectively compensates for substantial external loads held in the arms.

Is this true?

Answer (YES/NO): YES